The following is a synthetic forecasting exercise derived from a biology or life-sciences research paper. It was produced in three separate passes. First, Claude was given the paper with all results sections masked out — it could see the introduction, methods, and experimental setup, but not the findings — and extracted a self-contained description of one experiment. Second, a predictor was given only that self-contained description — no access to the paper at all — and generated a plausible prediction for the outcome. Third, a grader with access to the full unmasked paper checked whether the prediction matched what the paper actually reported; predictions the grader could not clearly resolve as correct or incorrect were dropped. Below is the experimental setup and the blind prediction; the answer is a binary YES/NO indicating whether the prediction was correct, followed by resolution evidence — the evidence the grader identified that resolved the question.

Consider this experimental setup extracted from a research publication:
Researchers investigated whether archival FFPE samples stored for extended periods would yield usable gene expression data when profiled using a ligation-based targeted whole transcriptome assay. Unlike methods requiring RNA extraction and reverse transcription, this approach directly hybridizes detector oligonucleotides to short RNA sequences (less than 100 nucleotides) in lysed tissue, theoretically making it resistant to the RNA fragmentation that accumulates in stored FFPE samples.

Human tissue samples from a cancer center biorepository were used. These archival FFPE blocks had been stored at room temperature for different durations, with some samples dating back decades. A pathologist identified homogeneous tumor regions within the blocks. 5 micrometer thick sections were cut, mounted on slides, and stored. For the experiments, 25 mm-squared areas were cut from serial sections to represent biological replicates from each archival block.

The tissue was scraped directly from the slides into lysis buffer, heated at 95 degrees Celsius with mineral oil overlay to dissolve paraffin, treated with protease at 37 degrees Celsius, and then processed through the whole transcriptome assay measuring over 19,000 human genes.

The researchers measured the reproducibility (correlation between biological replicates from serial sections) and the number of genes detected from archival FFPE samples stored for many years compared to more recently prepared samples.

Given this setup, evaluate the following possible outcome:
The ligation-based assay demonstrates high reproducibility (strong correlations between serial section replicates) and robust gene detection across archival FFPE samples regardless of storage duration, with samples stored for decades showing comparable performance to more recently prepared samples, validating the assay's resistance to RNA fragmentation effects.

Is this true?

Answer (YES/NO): YES